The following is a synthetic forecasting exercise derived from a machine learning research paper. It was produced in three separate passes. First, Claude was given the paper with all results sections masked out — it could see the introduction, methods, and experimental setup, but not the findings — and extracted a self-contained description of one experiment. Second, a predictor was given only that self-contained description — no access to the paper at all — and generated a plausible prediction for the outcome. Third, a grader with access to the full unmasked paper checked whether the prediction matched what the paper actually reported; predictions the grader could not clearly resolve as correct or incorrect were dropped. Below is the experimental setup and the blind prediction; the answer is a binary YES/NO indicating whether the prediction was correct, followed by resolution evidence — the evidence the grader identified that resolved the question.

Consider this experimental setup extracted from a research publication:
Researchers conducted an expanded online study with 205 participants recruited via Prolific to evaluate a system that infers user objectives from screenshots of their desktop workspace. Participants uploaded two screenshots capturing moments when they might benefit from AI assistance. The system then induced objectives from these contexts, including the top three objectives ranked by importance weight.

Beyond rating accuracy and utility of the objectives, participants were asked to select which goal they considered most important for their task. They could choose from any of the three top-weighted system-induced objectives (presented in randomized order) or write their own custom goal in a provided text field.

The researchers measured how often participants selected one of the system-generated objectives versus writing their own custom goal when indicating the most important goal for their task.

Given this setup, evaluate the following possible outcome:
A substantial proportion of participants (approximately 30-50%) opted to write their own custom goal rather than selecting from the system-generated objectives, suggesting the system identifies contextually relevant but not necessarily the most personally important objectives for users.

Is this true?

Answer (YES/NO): NO